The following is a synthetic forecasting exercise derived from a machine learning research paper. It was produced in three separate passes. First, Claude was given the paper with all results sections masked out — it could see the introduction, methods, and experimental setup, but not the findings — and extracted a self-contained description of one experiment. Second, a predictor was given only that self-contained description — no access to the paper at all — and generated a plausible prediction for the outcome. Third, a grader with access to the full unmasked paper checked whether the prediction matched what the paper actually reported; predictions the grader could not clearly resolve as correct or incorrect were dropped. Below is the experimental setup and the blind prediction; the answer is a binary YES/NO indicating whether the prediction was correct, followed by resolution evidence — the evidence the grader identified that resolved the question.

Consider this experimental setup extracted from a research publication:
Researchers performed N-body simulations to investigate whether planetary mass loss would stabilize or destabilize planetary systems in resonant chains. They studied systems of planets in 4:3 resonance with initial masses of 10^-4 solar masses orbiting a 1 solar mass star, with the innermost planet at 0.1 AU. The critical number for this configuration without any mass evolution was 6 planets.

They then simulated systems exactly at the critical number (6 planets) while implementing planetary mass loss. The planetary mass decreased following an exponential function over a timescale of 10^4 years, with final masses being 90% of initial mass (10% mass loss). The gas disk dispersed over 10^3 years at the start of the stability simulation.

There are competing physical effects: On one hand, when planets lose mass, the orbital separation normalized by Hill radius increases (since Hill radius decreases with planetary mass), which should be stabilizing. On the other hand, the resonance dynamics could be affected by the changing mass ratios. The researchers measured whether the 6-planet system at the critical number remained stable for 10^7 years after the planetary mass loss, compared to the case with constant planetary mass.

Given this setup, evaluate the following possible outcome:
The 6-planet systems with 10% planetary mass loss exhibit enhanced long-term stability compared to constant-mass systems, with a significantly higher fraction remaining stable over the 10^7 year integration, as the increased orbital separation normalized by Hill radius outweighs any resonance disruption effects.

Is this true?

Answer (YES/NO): NO